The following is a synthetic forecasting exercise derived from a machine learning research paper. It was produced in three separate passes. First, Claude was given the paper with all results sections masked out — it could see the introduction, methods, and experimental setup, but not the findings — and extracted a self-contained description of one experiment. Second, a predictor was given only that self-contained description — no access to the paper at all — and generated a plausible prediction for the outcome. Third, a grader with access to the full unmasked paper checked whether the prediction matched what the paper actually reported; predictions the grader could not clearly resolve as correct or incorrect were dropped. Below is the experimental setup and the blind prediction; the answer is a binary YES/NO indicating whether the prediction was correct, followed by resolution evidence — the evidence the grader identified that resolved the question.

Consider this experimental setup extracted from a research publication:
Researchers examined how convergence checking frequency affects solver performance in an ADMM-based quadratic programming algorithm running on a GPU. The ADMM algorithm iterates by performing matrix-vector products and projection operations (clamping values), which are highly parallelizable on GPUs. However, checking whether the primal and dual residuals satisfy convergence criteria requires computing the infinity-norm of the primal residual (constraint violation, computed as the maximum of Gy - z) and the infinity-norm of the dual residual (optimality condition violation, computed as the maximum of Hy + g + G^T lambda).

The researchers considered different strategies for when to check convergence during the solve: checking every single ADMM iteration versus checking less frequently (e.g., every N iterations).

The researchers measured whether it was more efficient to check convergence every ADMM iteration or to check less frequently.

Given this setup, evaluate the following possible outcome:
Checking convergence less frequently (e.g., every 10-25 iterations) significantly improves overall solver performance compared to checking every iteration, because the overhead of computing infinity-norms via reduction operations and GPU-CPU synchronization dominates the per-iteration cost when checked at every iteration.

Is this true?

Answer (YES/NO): YES